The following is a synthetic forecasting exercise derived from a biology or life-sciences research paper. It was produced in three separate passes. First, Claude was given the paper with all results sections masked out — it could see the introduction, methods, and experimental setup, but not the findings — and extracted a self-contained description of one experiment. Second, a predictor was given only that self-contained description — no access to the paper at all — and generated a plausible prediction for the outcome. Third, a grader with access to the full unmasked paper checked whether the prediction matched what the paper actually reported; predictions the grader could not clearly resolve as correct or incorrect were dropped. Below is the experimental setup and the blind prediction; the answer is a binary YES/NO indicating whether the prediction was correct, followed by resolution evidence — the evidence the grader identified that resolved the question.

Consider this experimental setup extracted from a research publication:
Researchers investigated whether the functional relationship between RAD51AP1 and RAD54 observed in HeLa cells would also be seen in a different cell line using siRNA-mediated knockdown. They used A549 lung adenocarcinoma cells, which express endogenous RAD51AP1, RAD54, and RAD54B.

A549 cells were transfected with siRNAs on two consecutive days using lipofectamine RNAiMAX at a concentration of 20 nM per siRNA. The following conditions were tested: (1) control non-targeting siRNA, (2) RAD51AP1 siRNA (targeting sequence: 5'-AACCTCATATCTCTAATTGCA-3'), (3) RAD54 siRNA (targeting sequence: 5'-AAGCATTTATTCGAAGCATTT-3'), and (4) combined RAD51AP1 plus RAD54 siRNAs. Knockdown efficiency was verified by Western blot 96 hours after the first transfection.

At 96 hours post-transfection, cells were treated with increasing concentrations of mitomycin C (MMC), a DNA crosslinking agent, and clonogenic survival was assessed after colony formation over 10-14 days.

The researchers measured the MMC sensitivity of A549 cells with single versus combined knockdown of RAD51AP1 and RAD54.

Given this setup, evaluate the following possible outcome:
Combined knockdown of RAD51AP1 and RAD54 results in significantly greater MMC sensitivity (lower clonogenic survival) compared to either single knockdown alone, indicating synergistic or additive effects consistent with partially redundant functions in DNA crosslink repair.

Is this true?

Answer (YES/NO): YES